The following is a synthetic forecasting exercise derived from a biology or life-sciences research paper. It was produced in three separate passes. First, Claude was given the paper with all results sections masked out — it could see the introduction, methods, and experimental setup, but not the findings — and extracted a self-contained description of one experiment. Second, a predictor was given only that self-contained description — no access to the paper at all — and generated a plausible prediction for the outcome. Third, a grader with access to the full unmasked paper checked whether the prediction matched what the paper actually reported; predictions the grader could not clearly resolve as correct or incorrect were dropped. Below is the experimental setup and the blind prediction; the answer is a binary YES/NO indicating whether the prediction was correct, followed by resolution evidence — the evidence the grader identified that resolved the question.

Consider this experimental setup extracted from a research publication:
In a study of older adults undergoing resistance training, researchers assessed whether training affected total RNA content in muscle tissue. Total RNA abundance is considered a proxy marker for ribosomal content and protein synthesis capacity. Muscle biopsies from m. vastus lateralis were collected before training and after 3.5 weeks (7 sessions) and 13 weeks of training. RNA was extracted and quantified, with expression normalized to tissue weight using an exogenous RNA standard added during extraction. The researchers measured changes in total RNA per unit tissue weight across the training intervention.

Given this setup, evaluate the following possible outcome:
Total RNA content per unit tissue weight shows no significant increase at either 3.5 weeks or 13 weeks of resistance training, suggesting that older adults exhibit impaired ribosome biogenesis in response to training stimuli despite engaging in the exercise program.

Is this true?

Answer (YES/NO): NO